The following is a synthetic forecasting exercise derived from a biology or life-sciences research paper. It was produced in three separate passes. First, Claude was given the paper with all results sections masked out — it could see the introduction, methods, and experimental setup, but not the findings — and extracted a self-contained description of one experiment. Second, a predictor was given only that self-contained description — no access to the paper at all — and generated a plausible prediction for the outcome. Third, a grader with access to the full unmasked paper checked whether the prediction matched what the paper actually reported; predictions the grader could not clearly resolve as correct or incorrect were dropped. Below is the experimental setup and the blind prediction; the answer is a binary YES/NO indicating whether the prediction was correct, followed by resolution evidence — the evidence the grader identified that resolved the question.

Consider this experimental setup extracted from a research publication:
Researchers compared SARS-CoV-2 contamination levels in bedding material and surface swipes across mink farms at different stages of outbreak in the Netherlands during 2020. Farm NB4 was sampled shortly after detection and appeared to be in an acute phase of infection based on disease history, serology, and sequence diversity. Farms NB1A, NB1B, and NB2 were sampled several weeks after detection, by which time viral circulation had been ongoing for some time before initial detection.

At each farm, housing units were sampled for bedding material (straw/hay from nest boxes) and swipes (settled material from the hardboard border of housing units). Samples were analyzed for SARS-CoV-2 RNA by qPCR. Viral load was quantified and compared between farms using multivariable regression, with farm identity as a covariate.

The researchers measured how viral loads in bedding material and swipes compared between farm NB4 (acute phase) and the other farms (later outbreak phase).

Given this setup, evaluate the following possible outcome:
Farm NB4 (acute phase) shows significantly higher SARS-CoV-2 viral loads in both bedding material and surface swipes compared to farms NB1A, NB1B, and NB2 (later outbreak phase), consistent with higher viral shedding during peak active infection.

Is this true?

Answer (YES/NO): YES